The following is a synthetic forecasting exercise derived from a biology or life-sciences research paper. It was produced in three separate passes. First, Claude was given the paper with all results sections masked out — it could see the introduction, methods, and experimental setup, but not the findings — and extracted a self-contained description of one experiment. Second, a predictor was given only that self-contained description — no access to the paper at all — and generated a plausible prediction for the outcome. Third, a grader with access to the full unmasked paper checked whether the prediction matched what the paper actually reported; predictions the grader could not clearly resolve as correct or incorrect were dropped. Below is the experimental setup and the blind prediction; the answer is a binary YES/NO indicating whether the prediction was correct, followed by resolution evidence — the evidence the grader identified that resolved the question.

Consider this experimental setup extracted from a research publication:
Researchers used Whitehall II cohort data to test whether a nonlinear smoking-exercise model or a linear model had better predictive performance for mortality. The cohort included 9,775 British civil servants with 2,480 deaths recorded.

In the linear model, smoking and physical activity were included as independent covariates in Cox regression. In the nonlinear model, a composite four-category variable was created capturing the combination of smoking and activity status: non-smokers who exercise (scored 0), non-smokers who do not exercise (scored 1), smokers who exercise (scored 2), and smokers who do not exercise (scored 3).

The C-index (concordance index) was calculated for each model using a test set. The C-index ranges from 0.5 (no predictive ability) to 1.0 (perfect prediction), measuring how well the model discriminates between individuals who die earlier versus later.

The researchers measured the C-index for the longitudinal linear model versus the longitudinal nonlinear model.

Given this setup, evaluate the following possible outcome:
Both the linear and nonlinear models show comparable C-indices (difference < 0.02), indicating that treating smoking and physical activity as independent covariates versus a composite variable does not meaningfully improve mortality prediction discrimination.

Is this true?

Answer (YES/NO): NO